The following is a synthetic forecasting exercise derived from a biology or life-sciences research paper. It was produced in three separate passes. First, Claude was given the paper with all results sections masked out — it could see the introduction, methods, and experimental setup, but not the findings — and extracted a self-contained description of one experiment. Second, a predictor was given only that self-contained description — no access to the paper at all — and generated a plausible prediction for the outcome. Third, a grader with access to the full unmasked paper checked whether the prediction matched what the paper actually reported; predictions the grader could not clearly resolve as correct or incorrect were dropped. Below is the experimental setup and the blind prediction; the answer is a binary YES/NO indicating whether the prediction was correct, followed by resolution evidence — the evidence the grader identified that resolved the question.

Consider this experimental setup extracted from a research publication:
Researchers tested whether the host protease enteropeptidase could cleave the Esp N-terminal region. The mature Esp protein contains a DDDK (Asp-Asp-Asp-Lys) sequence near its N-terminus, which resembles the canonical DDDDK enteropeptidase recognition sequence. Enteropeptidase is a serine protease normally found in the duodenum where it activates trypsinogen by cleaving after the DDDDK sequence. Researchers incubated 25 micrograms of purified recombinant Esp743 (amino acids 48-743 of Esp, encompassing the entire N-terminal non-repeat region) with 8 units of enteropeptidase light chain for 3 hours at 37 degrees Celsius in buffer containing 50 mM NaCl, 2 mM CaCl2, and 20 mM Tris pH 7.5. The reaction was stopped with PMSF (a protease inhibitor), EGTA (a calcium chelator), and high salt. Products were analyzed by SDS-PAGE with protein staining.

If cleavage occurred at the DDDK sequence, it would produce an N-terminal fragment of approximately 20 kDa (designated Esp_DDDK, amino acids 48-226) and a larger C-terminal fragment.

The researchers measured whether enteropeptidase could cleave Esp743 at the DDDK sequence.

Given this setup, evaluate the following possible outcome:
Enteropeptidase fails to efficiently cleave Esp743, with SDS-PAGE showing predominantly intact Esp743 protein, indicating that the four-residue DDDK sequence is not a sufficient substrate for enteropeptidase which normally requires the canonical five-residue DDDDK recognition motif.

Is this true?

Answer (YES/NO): NO